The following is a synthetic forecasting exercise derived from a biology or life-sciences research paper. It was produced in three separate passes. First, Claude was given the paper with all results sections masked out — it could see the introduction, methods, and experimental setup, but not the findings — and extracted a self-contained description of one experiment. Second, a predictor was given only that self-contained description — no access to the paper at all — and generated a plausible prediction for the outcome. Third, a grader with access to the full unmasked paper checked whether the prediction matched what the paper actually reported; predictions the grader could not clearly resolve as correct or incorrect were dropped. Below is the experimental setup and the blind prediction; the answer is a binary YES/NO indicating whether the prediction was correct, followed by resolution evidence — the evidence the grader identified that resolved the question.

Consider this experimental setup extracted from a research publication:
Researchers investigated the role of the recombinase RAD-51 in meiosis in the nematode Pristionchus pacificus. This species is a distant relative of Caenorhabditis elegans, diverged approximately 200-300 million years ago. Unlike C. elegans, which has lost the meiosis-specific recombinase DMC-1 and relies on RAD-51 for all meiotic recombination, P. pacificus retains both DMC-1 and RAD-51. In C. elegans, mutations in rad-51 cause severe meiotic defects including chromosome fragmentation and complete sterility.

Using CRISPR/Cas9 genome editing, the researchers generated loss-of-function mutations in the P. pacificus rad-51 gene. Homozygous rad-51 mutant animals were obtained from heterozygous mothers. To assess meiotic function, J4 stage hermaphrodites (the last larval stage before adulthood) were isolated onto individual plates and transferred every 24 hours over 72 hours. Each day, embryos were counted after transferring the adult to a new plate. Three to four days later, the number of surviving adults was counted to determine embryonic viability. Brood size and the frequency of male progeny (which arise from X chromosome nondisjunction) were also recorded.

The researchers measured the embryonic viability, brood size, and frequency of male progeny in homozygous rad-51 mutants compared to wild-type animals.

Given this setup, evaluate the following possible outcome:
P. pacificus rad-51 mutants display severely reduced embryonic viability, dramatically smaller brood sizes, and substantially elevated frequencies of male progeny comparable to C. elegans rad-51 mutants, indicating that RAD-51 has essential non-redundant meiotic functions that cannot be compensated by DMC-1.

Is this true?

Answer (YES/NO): NO